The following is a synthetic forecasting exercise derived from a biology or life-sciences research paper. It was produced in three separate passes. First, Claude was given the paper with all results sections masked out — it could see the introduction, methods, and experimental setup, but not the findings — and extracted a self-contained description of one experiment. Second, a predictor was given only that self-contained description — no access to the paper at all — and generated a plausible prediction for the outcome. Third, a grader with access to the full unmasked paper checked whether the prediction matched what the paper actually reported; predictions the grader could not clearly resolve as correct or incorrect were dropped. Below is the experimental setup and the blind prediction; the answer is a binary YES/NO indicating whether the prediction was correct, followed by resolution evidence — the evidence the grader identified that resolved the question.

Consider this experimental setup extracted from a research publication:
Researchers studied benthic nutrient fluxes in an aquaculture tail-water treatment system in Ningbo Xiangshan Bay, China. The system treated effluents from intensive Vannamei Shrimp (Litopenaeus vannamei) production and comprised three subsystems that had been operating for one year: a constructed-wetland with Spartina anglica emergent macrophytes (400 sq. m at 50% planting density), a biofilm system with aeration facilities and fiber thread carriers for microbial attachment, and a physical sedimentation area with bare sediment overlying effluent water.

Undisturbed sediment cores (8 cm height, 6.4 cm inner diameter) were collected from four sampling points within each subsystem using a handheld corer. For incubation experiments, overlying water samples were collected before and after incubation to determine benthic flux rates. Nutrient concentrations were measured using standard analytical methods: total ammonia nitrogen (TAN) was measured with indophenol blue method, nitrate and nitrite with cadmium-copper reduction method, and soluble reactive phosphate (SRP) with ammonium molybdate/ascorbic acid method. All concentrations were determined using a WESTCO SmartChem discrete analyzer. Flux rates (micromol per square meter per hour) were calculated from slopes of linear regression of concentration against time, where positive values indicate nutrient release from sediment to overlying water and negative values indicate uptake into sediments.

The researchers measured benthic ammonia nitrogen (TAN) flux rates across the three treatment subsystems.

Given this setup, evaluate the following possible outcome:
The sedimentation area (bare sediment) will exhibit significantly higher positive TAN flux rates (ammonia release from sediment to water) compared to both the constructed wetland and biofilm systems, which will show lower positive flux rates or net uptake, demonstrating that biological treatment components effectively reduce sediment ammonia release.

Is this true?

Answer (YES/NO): NO